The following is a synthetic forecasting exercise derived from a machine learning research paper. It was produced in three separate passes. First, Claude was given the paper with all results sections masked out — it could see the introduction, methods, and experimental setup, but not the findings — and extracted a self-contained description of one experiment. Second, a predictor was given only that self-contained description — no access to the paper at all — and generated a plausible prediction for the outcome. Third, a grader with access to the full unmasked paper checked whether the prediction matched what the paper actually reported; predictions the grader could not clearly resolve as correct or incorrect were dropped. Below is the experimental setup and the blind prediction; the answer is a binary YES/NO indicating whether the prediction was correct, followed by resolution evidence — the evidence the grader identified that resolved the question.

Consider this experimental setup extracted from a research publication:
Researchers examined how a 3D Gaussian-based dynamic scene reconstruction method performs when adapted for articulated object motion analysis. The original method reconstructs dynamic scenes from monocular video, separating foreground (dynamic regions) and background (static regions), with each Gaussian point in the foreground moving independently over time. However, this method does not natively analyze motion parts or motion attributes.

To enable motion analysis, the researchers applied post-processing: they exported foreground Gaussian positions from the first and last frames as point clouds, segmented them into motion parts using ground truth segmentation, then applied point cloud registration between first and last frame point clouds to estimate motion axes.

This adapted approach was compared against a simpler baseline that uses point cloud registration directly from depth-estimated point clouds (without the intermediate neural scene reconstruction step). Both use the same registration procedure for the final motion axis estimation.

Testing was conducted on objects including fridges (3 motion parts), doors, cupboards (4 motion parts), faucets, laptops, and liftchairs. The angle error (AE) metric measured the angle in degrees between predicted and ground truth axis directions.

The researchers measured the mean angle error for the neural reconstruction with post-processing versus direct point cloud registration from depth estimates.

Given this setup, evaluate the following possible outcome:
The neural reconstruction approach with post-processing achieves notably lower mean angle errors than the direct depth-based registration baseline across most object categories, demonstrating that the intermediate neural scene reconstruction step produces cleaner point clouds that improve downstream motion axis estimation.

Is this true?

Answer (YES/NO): NO